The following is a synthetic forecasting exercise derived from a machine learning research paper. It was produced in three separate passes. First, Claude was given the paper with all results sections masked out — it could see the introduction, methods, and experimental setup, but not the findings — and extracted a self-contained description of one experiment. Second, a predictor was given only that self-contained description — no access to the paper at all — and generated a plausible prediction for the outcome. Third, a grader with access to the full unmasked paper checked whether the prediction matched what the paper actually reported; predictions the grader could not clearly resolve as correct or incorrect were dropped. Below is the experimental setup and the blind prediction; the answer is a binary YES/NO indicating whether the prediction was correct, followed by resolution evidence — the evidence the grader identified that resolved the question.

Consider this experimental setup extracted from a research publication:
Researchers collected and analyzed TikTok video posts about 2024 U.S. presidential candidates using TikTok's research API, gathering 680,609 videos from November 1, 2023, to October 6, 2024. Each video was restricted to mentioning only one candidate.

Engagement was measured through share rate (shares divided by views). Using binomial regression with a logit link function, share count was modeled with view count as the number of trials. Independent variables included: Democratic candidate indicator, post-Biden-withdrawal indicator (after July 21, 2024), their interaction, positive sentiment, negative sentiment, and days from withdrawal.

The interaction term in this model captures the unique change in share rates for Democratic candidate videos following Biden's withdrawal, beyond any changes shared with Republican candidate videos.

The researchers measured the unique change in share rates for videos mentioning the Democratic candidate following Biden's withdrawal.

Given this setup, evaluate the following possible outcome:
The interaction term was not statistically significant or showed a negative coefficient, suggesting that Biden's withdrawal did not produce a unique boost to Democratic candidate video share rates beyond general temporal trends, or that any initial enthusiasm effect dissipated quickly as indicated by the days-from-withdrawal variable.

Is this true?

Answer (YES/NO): YES